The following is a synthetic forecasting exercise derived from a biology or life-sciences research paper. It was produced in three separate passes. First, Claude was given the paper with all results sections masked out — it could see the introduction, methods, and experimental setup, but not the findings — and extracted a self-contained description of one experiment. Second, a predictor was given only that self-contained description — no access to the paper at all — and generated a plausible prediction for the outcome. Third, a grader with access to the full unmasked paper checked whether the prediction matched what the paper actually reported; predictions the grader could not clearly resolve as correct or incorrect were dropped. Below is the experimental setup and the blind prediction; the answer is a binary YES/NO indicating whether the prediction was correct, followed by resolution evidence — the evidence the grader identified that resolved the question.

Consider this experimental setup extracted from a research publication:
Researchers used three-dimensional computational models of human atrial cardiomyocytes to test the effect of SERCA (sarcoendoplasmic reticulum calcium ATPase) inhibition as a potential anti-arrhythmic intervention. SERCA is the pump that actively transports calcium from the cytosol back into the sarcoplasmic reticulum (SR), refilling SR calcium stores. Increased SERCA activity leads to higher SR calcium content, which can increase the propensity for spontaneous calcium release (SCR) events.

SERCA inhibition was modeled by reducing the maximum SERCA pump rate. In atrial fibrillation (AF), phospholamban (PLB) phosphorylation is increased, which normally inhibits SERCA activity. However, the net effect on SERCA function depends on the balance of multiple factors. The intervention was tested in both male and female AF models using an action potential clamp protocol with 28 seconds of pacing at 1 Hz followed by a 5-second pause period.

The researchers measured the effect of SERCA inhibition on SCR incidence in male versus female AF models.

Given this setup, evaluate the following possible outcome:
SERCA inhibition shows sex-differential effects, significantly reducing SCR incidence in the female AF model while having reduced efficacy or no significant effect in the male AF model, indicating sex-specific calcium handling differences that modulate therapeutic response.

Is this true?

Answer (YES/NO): NO